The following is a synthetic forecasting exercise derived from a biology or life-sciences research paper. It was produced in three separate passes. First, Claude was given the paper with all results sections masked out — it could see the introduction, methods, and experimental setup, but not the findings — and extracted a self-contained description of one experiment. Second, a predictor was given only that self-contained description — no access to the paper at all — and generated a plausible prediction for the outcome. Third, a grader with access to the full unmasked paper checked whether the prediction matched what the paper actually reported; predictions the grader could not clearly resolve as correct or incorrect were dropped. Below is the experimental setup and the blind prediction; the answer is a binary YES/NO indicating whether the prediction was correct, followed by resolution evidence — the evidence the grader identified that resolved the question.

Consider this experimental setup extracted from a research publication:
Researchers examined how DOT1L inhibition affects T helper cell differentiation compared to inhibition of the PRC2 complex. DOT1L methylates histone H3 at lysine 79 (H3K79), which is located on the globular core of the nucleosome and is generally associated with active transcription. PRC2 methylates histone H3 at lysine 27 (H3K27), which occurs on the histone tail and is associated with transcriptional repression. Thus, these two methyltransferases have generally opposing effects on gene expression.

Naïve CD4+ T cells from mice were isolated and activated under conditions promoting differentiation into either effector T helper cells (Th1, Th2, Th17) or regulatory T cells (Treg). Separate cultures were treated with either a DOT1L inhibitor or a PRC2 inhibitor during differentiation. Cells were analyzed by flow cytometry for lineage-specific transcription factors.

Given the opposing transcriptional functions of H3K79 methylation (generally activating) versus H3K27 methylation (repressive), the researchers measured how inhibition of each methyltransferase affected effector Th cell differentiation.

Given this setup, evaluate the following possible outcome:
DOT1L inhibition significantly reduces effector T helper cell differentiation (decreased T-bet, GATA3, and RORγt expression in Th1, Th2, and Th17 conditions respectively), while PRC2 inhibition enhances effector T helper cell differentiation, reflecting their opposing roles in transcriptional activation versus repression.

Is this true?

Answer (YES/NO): NO